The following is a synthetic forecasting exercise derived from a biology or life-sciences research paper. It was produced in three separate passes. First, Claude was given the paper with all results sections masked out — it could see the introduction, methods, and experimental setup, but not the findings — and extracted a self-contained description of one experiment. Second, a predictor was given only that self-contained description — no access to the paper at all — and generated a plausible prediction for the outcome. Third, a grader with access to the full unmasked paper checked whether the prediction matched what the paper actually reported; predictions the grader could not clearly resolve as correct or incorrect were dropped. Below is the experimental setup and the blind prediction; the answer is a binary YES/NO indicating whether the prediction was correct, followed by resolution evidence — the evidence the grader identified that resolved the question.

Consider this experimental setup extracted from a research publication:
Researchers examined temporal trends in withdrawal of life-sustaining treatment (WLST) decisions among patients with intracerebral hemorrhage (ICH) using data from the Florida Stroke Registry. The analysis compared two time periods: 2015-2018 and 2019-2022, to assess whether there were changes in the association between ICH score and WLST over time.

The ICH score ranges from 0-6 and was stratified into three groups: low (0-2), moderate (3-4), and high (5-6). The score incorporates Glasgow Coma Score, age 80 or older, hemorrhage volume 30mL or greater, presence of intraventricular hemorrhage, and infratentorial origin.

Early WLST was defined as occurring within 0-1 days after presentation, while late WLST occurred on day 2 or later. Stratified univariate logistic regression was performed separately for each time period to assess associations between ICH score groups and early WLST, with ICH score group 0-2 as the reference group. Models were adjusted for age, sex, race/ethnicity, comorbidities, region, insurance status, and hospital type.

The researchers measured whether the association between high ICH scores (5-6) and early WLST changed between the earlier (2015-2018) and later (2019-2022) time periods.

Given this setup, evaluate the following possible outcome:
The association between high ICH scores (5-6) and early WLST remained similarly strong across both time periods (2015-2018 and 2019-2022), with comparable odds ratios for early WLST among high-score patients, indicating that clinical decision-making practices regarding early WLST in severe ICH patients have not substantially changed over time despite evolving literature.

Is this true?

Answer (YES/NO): YES